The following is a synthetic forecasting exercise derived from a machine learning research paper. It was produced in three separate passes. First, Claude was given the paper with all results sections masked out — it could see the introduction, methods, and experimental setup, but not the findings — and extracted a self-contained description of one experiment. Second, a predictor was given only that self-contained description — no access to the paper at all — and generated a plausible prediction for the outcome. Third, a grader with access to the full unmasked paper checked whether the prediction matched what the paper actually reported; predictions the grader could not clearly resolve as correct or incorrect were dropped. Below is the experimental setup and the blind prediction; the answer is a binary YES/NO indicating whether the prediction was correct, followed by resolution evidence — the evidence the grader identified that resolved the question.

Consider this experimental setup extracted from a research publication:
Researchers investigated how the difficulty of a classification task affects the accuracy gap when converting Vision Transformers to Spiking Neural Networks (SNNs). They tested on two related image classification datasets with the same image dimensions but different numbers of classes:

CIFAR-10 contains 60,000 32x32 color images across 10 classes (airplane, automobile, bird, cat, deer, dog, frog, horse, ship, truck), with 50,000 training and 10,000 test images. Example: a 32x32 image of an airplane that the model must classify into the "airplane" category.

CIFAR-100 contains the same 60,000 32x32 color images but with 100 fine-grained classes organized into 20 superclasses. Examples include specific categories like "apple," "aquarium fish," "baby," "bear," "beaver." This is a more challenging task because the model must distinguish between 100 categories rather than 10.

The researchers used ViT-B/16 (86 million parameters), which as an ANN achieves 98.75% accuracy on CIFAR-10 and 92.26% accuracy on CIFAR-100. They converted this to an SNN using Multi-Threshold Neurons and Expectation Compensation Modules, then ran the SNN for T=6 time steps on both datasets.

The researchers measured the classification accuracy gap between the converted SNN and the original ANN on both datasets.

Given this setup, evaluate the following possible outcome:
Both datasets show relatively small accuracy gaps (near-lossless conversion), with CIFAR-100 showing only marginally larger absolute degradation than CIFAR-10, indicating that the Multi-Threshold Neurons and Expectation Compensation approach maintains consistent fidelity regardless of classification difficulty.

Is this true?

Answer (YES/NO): NO